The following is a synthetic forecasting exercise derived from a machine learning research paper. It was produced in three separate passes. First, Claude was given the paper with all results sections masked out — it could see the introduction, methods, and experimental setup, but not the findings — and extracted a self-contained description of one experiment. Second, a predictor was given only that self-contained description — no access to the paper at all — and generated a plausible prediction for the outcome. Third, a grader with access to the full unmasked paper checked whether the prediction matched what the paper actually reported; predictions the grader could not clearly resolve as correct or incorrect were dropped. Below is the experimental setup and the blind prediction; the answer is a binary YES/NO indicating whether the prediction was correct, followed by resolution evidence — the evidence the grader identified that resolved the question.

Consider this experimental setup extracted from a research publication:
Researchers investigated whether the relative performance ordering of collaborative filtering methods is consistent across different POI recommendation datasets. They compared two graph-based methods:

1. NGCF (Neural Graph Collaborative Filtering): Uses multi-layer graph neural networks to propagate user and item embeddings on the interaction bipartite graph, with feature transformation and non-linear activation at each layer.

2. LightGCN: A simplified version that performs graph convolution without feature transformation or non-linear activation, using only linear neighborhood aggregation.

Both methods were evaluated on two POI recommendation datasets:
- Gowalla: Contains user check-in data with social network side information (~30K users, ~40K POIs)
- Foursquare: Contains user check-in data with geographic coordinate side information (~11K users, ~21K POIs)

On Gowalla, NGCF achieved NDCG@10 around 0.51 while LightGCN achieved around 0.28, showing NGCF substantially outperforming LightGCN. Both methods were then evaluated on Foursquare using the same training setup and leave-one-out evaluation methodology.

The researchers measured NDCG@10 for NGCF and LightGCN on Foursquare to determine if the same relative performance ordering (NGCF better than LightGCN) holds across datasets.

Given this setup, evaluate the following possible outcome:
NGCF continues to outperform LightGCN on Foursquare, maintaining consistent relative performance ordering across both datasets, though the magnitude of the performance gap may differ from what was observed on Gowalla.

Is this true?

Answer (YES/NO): NO